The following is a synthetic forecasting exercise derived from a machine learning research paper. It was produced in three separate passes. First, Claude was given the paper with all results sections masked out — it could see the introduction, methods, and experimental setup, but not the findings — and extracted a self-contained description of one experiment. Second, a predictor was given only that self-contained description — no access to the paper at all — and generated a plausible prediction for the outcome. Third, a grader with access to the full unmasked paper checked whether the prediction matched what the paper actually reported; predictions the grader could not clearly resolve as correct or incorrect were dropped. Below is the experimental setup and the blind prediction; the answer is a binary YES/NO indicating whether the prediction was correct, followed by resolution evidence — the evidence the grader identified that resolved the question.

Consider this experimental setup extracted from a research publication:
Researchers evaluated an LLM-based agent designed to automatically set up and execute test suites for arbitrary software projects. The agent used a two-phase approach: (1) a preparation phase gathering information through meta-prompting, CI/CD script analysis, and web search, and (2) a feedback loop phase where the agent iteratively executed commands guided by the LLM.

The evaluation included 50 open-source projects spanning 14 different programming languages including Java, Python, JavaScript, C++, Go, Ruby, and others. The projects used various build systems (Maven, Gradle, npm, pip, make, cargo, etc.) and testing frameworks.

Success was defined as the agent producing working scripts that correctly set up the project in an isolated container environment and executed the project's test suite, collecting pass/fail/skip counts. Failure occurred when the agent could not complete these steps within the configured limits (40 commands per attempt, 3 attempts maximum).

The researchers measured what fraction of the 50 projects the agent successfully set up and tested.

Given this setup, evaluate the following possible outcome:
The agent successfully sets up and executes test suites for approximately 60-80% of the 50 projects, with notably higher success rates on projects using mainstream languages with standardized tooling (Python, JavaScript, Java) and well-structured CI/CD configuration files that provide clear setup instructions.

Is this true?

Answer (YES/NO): YES